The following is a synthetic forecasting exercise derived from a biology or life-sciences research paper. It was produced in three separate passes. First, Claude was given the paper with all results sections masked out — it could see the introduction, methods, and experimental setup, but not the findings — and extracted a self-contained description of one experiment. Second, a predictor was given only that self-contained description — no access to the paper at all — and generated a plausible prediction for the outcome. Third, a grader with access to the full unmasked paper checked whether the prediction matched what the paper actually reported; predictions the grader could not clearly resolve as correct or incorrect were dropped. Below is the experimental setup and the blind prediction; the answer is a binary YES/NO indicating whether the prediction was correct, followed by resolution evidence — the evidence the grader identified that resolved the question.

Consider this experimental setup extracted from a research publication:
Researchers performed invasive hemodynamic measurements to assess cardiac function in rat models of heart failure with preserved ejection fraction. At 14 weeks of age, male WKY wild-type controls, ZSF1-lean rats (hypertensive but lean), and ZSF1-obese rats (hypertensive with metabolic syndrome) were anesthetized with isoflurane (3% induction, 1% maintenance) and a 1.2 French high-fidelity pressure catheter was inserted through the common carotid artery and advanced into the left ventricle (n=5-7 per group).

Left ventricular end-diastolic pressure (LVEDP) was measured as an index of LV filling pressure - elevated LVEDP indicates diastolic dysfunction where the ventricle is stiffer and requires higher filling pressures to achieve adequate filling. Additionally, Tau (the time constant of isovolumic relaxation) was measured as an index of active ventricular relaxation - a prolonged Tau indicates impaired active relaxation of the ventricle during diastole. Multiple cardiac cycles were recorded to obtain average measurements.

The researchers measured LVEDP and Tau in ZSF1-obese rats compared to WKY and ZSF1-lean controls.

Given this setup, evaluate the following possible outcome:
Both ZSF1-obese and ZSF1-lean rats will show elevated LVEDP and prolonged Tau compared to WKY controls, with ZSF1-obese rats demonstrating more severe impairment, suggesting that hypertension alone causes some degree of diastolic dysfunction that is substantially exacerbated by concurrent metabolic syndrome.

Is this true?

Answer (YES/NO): NO